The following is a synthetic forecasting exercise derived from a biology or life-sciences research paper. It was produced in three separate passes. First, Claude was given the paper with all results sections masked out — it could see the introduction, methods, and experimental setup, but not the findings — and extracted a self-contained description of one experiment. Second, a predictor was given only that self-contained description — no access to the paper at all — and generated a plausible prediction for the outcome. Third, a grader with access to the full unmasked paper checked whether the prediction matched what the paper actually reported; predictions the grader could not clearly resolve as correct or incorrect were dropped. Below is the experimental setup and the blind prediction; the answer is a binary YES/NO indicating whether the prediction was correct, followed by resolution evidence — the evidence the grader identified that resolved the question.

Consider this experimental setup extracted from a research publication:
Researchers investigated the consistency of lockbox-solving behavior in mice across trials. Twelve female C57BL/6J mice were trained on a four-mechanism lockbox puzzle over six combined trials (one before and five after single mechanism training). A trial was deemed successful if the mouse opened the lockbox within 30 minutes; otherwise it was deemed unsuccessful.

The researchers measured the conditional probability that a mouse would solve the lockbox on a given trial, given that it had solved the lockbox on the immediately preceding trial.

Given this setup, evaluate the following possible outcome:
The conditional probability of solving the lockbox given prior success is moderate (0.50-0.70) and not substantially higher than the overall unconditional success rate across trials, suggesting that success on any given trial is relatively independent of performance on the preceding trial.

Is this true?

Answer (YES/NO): NO